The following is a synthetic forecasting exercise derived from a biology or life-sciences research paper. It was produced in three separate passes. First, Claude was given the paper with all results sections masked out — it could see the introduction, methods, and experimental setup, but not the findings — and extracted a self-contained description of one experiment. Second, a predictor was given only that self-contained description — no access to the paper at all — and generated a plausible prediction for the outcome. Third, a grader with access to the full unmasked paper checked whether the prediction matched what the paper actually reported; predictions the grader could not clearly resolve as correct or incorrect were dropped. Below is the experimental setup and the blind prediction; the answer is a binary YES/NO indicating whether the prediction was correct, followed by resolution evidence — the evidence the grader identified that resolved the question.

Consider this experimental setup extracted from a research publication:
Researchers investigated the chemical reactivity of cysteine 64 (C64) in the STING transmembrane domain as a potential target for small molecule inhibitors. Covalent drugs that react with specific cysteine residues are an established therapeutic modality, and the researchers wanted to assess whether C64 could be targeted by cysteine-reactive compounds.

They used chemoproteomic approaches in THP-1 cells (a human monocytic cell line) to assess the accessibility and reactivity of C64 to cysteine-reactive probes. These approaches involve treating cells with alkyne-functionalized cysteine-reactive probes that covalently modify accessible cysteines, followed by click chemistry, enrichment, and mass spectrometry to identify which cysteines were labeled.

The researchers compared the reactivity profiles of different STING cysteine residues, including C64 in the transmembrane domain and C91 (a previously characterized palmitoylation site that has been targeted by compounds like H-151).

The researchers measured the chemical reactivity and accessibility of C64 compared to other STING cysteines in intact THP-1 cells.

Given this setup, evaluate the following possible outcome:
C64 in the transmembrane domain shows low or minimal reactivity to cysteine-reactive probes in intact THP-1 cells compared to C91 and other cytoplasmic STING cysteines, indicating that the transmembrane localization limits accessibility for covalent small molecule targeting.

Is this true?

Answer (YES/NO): YES